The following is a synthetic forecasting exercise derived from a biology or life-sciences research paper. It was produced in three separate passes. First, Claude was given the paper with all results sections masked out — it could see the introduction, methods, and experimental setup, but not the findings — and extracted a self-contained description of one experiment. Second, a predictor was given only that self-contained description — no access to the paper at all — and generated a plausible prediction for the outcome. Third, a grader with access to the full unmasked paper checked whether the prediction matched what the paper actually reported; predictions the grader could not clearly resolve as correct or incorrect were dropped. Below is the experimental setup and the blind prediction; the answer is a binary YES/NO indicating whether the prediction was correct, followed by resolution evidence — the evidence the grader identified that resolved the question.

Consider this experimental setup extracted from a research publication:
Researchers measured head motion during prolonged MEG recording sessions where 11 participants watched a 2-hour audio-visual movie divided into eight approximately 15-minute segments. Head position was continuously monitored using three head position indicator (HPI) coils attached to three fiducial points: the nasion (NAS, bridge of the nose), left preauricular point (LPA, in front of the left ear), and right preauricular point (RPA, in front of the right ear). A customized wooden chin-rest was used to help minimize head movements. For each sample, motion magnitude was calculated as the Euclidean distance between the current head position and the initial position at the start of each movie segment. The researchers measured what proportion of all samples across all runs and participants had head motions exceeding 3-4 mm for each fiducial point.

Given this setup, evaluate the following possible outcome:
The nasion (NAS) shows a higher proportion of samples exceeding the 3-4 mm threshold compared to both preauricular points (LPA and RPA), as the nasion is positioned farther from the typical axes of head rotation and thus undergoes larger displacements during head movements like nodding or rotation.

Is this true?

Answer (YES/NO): NO